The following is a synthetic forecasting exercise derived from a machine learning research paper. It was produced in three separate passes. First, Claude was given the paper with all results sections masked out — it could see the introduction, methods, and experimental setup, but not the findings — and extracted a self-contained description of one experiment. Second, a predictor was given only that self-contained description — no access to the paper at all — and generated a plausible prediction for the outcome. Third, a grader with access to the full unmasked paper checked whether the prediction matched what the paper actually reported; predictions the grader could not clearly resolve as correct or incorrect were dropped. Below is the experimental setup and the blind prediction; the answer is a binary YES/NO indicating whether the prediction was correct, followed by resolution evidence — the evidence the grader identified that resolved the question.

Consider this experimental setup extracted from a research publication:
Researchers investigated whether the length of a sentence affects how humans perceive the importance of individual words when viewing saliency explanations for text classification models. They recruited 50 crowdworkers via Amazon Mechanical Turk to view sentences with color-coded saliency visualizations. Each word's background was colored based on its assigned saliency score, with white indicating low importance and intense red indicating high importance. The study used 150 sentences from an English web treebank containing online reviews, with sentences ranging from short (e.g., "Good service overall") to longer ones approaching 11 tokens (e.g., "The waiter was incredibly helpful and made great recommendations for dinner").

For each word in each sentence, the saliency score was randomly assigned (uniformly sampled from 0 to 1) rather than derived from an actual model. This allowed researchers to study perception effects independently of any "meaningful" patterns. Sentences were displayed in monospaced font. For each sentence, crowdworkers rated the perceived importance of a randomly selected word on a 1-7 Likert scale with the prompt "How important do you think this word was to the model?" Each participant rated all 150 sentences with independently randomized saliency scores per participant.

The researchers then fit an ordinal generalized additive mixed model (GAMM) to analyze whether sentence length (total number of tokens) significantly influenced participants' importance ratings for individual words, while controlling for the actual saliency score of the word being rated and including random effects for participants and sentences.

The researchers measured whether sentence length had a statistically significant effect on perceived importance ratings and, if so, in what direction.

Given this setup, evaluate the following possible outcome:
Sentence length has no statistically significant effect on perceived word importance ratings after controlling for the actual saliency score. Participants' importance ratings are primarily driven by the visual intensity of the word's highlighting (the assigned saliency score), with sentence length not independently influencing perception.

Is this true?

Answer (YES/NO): NO